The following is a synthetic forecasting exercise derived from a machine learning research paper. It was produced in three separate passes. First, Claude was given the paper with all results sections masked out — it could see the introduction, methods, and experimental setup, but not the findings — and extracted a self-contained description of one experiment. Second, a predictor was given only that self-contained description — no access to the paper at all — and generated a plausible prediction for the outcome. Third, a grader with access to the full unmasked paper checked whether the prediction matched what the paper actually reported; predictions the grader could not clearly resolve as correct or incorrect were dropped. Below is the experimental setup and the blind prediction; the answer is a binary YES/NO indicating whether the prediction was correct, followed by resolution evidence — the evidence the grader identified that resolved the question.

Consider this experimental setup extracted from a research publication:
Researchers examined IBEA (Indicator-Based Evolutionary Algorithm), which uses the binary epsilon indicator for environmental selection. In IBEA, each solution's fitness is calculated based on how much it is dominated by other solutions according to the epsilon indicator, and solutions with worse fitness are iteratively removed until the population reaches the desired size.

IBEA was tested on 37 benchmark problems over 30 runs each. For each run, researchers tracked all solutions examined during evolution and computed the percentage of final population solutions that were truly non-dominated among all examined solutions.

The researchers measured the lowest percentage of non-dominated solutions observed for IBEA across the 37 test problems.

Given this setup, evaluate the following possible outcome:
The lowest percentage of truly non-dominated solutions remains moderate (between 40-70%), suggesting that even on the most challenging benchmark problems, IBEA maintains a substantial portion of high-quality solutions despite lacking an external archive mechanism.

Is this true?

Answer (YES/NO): NO